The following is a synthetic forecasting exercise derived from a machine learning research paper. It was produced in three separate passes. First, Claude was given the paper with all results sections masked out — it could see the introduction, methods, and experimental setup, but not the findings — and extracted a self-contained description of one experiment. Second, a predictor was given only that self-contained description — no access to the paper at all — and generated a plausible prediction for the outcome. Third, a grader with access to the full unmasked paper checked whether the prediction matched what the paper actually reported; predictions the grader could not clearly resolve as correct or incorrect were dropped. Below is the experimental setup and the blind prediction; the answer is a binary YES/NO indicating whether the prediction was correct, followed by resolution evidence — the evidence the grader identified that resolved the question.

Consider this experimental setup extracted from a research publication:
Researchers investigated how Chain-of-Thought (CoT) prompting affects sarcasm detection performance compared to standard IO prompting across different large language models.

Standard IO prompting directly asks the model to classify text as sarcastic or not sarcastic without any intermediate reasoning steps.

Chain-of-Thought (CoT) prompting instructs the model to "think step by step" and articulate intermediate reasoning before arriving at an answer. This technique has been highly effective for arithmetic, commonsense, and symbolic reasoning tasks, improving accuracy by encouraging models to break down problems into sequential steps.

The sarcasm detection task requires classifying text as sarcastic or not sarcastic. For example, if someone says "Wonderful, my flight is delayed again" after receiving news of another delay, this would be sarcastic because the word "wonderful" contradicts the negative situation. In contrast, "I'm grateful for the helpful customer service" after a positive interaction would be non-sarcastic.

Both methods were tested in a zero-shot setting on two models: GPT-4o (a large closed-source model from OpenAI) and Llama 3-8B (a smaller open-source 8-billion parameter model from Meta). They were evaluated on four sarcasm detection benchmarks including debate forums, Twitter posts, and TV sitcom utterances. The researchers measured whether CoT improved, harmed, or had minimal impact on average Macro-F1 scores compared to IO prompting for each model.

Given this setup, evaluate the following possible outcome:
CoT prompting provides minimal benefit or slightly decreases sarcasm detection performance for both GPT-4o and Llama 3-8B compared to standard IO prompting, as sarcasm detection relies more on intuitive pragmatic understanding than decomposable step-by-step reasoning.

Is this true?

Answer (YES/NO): NO